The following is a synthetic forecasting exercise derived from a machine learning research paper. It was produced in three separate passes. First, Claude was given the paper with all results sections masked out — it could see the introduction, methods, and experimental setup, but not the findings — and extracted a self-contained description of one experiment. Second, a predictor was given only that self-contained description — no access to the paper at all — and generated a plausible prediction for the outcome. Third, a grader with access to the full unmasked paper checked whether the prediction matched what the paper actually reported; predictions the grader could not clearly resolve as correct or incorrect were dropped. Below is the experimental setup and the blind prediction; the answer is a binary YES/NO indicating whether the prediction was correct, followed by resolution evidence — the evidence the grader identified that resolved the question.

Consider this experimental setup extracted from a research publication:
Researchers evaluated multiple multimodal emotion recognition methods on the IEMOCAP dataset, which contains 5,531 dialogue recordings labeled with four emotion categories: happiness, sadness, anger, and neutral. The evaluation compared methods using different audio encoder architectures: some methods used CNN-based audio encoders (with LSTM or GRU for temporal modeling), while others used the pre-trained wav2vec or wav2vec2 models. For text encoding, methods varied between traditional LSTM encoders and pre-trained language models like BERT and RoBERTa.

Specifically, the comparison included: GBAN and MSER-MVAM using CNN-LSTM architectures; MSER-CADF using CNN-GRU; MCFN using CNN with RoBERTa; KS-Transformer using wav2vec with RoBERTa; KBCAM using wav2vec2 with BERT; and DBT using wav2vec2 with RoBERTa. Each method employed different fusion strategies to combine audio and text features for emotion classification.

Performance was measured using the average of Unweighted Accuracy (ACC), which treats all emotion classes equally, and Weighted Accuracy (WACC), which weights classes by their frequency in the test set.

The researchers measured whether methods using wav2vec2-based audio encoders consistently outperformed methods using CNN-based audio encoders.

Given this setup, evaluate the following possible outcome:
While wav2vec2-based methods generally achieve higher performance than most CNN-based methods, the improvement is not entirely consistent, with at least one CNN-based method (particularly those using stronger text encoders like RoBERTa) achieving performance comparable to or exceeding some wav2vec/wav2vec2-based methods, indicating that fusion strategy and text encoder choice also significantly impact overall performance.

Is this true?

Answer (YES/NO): YES